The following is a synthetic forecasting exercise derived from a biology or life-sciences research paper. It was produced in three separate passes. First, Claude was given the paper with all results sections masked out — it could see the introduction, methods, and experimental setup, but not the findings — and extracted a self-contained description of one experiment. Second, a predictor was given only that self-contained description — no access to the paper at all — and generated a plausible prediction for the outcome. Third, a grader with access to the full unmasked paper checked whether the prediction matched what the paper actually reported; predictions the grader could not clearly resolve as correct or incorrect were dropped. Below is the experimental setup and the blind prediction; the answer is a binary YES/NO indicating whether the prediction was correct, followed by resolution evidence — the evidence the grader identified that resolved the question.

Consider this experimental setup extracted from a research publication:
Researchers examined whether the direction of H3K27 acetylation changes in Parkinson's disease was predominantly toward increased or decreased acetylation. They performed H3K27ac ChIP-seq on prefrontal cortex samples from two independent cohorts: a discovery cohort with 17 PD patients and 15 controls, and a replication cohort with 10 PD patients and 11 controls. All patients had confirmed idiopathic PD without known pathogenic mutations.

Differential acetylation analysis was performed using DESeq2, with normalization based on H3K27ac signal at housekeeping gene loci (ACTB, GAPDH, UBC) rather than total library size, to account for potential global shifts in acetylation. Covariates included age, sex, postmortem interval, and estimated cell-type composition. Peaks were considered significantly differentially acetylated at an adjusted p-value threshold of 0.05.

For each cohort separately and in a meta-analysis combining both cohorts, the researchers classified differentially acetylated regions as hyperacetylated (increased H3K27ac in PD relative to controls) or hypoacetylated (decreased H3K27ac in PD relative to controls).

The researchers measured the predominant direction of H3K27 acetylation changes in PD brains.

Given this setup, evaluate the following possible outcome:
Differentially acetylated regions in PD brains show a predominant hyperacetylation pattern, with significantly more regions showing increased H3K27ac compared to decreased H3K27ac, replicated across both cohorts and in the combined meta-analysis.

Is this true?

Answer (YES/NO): YES